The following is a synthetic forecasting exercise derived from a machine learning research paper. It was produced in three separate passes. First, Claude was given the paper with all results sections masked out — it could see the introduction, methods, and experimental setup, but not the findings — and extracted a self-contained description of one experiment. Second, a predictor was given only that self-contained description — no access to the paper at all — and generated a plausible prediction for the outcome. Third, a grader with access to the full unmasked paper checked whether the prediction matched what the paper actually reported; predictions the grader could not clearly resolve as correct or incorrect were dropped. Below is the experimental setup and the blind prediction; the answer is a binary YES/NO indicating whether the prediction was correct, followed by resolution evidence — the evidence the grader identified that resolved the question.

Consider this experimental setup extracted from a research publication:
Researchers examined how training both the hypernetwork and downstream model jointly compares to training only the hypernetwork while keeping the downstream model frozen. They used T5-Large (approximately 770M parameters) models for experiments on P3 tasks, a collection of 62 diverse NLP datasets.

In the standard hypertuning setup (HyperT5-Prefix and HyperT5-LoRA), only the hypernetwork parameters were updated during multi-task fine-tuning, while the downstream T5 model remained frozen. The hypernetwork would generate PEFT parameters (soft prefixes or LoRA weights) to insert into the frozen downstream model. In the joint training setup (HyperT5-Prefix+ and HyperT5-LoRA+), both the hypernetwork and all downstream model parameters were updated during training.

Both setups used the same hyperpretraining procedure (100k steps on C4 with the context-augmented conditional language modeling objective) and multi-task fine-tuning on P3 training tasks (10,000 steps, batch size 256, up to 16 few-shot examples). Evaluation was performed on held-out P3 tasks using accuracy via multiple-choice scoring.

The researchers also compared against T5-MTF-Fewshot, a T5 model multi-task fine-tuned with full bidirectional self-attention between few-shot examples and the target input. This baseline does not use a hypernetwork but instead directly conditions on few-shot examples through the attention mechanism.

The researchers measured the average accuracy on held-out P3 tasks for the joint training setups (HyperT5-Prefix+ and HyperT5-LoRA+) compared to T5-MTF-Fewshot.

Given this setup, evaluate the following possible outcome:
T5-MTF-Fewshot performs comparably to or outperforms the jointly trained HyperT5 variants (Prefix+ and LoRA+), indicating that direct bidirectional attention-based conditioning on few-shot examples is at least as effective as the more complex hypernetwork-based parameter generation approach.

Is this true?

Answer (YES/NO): NO